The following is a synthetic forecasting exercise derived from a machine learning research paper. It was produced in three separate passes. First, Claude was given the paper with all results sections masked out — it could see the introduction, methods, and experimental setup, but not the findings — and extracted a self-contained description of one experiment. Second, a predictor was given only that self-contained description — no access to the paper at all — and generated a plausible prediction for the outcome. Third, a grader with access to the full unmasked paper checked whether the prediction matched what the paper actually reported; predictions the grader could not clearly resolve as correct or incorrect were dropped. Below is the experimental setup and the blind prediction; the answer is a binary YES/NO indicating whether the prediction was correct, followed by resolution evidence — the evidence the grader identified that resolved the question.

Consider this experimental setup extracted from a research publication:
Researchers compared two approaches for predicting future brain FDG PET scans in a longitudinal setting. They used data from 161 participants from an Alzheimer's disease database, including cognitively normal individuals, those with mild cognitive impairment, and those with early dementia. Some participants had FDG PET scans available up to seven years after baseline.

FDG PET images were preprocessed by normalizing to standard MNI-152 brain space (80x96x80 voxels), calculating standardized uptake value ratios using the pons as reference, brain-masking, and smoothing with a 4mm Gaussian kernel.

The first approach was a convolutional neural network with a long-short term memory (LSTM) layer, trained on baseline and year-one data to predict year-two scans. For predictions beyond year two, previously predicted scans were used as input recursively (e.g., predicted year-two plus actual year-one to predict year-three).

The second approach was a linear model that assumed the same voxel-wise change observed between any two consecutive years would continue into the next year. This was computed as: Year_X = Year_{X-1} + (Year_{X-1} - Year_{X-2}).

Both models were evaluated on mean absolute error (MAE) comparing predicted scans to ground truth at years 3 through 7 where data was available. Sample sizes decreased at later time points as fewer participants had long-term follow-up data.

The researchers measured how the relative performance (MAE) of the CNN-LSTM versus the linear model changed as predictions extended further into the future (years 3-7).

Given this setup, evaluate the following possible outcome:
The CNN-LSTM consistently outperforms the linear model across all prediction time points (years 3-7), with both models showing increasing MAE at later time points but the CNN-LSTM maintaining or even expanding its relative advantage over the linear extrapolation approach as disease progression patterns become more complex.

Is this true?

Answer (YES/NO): NO